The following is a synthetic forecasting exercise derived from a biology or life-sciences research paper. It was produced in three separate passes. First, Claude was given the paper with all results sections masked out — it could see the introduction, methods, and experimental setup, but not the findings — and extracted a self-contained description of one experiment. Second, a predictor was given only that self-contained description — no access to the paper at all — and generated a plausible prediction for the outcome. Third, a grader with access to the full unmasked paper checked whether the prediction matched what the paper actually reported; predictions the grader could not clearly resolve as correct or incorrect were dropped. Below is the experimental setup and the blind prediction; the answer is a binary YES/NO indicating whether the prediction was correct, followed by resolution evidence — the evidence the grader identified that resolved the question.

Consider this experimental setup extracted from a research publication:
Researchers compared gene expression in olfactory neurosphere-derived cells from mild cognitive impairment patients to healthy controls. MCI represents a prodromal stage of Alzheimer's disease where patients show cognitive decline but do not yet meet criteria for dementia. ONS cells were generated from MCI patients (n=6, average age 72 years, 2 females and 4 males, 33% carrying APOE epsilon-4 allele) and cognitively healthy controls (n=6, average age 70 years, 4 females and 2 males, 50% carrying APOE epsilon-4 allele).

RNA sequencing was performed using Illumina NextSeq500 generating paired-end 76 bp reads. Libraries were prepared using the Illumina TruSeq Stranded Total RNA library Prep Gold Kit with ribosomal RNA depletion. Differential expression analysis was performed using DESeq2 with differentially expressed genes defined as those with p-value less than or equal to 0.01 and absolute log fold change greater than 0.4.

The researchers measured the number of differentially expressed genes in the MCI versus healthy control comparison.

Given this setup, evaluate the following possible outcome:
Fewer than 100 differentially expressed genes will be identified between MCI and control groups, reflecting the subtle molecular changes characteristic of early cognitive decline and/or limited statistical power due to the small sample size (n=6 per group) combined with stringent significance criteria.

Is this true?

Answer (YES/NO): NO